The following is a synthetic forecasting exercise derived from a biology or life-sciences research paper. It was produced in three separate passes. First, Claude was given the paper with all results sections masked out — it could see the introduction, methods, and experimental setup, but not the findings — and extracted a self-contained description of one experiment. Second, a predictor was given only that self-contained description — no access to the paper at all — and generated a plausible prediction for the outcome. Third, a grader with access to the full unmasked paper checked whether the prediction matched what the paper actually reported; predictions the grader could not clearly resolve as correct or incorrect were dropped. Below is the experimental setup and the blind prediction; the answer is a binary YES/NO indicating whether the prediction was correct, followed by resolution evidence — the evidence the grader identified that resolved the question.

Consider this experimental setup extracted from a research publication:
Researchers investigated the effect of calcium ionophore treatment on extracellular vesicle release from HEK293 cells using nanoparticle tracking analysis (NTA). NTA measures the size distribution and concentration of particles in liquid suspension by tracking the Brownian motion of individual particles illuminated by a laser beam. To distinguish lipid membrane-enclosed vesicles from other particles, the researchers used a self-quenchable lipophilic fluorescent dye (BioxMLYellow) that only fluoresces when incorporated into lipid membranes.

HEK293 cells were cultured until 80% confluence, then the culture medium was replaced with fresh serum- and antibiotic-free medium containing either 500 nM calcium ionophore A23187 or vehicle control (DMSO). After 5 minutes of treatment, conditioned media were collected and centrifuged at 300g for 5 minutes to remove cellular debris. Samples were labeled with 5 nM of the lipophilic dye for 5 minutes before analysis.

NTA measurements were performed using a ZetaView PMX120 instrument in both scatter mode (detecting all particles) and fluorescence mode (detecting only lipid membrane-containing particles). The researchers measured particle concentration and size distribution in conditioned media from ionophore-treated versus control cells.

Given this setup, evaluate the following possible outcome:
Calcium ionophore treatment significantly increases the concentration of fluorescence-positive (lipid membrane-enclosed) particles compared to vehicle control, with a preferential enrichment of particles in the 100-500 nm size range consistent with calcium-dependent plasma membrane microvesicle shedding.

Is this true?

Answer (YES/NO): NO